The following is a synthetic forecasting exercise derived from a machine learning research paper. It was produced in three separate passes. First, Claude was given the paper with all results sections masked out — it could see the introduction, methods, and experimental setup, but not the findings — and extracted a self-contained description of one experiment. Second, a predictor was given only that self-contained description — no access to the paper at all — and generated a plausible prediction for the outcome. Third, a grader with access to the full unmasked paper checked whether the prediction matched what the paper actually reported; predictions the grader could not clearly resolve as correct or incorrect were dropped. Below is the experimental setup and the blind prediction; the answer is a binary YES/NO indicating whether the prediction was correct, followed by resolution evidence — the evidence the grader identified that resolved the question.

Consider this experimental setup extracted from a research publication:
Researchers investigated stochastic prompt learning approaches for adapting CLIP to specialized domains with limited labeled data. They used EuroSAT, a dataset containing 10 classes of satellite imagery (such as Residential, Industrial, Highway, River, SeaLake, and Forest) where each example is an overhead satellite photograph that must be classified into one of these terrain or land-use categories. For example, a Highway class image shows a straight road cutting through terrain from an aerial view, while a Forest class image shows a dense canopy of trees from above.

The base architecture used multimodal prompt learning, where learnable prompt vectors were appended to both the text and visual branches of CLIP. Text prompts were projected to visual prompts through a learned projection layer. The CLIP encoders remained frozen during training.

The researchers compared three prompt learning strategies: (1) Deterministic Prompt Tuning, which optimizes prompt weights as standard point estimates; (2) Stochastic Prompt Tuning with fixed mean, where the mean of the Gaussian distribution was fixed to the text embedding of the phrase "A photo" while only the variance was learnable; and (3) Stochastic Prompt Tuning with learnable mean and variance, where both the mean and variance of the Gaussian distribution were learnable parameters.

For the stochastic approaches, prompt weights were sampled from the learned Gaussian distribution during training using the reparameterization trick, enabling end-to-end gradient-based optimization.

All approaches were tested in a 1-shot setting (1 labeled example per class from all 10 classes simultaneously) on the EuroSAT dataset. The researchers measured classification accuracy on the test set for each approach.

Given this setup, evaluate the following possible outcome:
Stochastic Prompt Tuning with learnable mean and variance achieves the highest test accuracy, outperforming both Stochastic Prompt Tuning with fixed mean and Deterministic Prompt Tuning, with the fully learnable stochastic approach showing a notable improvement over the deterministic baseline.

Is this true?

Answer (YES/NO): NO